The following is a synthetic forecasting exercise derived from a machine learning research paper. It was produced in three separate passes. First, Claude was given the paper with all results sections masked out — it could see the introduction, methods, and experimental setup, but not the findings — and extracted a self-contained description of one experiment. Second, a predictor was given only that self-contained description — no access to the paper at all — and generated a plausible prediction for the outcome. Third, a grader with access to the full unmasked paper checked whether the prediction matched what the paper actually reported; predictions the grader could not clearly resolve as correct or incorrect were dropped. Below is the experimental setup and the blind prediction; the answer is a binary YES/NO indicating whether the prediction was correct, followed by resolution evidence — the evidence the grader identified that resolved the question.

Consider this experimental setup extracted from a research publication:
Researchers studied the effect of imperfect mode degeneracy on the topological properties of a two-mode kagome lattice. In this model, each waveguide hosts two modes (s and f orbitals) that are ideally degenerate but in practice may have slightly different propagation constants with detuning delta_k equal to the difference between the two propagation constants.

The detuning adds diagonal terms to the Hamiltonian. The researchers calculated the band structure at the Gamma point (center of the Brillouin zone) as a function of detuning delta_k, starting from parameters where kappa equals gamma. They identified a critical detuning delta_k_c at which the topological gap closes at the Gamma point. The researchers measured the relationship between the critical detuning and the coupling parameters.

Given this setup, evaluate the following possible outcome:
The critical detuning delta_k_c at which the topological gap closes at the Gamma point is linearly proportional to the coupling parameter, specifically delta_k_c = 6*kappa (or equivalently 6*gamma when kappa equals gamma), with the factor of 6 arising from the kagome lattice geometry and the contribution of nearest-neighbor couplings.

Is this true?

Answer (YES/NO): NO